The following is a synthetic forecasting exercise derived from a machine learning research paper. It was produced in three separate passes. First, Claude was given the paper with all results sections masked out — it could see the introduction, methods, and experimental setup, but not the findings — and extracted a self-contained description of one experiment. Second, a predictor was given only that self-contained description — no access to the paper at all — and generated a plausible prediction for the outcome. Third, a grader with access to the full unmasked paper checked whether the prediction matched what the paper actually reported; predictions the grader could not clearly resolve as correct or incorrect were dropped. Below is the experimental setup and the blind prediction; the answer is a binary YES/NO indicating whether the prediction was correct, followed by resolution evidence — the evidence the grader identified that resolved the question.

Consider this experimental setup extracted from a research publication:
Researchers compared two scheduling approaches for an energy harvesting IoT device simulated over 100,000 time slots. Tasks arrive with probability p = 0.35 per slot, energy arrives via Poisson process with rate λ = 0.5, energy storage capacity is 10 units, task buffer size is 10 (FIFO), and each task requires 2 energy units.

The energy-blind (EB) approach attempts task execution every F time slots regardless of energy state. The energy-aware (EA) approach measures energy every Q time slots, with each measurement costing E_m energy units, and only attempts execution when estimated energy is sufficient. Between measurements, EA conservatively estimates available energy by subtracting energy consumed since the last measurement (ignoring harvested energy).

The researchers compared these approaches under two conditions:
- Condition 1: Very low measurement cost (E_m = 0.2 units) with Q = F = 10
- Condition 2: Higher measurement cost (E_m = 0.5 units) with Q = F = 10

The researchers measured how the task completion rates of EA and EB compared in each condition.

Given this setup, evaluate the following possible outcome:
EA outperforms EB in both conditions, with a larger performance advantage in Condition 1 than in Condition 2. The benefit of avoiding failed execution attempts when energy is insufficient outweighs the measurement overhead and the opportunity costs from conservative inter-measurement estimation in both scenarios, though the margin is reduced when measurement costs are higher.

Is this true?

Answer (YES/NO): NO